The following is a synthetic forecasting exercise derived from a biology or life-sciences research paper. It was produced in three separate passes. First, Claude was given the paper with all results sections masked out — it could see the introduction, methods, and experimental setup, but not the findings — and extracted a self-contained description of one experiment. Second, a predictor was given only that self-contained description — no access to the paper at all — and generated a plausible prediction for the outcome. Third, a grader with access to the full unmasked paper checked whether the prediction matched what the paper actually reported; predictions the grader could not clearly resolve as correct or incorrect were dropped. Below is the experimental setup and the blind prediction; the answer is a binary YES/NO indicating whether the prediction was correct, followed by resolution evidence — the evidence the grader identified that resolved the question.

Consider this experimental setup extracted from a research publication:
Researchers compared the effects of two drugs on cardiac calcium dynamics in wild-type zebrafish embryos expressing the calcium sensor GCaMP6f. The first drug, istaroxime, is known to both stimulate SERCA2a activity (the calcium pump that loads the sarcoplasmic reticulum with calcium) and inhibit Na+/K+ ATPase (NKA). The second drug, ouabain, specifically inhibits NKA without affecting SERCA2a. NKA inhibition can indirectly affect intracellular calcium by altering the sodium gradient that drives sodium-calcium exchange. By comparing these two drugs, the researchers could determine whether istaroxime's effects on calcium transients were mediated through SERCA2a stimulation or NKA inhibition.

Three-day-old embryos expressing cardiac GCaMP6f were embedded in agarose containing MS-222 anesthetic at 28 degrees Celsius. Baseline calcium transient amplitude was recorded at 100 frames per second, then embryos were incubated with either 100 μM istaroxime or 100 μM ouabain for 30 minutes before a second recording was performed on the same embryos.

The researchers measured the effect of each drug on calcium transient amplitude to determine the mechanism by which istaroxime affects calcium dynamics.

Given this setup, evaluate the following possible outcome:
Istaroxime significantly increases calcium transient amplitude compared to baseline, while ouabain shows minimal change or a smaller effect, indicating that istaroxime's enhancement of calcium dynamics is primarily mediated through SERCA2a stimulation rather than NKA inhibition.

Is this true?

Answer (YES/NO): YES